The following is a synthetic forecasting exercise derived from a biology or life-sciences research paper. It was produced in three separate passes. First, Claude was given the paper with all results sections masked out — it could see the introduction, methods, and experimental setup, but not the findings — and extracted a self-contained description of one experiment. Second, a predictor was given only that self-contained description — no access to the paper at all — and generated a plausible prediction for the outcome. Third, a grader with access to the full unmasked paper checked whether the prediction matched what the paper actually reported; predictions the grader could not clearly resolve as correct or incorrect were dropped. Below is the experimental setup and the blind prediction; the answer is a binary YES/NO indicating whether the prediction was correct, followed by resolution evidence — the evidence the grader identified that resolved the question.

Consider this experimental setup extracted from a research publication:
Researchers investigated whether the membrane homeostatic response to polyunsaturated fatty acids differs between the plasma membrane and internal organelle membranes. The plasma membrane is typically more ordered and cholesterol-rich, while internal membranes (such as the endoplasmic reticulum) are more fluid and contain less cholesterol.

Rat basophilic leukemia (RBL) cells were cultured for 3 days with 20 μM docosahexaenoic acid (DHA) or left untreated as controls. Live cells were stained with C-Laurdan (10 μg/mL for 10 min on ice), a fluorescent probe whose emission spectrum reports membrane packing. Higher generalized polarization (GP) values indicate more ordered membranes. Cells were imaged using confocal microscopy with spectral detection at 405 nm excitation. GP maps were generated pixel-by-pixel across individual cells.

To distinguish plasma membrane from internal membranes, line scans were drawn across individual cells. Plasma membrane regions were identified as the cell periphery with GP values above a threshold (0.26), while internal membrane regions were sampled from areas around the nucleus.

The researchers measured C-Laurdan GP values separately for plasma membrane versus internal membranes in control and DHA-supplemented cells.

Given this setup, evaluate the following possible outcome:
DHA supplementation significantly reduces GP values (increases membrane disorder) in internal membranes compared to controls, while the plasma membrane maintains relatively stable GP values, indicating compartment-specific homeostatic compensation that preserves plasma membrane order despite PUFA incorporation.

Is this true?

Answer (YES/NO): NO